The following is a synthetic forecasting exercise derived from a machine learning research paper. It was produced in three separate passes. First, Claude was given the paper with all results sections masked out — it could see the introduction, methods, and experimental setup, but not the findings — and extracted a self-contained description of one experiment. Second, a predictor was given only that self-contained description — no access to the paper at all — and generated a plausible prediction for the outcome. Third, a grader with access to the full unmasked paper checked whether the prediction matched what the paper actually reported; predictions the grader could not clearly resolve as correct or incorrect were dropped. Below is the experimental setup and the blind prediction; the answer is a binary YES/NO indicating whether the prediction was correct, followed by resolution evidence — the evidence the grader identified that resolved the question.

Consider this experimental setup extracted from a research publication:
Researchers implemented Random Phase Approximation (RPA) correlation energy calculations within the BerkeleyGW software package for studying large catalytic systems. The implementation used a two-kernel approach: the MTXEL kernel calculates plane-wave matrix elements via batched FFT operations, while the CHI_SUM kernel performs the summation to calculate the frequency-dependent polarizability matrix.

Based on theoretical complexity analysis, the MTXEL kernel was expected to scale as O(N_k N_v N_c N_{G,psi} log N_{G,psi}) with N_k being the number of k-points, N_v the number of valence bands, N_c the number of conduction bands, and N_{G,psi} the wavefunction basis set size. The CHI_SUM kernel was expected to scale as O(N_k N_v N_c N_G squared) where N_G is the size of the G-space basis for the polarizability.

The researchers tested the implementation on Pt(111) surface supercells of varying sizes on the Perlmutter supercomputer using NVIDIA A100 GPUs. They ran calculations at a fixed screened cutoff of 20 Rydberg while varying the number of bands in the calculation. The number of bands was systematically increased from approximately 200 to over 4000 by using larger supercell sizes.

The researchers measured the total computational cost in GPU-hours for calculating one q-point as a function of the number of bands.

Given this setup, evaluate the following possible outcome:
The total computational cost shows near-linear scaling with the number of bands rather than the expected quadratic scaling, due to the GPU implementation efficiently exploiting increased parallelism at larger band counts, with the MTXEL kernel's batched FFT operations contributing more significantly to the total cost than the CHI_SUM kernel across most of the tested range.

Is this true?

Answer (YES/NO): NO